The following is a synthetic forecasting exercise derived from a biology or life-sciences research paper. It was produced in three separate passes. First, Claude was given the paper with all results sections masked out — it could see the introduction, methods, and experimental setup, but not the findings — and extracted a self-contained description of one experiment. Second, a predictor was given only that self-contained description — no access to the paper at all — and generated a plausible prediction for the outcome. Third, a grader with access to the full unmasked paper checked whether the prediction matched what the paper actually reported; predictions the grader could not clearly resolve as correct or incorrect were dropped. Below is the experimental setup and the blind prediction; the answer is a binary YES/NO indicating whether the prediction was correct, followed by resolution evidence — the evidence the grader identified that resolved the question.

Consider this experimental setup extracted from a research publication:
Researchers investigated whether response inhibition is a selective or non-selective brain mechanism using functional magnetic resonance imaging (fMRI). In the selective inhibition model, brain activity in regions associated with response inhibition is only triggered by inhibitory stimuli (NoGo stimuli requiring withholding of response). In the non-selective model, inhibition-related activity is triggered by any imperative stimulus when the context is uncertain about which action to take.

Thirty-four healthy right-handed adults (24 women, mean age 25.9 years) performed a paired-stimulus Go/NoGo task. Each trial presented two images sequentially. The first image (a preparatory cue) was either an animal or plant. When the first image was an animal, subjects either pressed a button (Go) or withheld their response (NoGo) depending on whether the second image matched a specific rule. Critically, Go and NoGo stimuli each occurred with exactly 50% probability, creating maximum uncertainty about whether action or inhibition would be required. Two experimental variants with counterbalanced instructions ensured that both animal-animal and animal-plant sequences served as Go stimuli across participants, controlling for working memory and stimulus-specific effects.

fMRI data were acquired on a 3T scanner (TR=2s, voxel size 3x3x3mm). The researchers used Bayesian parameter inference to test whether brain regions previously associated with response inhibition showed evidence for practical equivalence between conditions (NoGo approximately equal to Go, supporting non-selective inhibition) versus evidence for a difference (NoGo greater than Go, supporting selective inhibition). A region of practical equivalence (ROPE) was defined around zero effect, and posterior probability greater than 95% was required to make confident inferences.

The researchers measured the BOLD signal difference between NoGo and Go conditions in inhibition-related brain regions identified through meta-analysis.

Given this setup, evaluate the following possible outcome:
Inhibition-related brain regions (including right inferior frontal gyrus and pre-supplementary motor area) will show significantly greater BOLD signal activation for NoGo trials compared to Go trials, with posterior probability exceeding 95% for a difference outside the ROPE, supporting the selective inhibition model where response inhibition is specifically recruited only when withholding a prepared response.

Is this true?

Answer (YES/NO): NO